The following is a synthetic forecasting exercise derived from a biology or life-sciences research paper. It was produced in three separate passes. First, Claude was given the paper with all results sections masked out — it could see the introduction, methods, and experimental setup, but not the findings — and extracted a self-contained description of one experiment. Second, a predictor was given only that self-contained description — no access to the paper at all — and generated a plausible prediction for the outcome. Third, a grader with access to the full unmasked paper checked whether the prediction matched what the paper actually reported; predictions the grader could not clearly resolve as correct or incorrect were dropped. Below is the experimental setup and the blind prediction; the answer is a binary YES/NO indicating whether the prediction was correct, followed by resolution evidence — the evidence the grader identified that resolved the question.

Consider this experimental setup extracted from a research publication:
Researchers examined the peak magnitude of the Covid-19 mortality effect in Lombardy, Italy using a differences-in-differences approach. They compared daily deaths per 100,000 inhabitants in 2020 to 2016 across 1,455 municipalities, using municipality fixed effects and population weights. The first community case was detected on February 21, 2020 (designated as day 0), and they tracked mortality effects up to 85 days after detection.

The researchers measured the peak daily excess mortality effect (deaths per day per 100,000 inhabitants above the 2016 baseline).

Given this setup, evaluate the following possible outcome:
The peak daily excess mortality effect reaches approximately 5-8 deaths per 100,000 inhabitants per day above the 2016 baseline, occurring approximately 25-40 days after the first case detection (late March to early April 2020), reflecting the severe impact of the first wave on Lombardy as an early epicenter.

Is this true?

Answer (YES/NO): YES